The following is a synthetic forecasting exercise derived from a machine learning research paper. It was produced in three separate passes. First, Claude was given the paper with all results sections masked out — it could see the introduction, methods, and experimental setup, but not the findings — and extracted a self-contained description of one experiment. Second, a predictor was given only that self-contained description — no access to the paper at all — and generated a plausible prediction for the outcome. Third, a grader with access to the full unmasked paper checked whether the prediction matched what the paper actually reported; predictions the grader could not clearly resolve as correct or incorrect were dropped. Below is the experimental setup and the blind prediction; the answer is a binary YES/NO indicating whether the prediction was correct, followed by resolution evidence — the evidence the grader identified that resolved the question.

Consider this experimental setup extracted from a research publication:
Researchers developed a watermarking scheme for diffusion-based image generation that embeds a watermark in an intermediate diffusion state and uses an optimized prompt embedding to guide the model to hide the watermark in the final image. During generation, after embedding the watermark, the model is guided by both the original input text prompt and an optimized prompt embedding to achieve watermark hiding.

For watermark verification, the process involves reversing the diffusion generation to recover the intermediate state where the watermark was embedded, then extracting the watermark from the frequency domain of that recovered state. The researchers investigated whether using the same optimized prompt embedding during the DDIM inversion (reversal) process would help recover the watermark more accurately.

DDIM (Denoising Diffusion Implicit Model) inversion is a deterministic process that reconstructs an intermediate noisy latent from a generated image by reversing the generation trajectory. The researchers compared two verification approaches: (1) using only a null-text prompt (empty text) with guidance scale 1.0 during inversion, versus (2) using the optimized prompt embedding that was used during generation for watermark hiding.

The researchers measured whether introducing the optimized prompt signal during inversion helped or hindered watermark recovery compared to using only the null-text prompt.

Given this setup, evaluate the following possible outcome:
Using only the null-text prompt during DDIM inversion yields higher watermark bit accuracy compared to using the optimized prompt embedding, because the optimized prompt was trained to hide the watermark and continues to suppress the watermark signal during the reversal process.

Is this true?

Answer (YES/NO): YES